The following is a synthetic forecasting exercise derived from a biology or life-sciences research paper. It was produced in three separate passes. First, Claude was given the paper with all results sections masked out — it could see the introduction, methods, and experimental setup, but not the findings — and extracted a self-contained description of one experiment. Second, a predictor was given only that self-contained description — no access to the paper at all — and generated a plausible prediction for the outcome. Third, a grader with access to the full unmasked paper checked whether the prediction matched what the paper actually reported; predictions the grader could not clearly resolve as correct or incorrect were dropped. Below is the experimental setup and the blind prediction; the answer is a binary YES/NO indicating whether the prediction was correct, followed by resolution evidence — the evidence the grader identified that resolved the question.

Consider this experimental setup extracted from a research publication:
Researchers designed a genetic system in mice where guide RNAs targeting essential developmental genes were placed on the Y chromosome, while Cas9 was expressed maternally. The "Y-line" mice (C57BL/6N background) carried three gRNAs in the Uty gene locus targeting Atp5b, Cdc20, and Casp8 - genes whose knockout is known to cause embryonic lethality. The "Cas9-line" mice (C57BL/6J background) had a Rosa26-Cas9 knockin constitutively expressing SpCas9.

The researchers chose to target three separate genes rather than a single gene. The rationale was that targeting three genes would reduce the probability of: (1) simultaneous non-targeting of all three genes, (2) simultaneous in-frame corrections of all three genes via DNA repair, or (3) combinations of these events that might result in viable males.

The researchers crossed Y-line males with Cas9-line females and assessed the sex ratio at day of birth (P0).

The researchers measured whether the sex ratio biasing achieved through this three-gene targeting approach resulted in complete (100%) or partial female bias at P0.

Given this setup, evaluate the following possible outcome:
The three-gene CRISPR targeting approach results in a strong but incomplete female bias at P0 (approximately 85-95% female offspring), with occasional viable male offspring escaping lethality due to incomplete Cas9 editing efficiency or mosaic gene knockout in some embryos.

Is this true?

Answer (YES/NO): NO